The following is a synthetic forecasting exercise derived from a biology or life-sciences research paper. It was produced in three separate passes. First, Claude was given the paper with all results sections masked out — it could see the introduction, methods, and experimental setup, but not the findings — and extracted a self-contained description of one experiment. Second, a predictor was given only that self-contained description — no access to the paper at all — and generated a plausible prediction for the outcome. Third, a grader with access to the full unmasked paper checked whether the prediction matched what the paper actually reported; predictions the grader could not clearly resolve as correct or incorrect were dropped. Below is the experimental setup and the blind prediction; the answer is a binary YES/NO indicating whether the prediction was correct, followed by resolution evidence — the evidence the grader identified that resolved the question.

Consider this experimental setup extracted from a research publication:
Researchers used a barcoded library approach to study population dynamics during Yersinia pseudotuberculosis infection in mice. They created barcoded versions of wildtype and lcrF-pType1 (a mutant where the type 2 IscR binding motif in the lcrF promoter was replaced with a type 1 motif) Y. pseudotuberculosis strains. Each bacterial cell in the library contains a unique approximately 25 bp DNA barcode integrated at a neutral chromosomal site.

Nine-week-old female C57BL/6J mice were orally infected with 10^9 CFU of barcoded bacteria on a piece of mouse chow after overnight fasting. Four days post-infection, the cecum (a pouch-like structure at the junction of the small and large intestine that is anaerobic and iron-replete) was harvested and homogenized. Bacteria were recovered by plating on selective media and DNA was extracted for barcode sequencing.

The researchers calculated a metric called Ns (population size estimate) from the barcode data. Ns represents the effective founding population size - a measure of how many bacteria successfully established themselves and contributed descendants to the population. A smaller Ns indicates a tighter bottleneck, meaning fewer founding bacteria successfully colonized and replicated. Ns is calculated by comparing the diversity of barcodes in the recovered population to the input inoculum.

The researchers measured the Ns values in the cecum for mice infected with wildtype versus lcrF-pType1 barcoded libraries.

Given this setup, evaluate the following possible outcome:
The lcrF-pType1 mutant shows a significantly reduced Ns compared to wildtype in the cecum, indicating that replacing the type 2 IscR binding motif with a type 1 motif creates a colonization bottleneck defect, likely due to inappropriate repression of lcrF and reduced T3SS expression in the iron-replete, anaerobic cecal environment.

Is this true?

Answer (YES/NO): NO